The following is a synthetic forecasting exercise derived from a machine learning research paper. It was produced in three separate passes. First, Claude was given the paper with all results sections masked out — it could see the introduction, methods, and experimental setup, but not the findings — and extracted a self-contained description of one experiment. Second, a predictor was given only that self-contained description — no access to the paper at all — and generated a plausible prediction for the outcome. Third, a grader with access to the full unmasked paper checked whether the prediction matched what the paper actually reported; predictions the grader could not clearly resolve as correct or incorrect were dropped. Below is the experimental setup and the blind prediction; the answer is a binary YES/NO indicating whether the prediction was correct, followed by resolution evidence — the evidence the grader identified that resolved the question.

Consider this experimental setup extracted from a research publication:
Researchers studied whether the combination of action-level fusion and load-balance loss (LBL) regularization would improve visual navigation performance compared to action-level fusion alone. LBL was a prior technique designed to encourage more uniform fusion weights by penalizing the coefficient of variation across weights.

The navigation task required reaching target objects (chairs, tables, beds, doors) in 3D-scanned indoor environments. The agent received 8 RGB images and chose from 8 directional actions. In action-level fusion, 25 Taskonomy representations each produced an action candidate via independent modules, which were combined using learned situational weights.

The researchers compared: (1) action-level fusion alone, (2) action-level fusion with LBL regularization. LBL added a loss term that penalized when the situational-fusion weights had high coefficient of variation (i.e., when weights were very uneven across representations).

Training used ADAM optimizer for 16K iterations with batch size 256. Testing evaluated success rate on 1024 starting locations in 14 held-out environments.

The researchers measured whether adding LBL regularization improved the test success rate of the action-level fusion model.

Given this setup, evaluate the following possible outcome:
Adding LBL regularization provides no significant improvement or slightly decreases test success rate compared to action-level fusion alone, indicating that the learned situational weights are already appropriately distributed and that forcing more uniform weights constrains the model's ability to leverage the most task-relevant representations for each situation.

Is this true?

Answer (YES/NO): YES